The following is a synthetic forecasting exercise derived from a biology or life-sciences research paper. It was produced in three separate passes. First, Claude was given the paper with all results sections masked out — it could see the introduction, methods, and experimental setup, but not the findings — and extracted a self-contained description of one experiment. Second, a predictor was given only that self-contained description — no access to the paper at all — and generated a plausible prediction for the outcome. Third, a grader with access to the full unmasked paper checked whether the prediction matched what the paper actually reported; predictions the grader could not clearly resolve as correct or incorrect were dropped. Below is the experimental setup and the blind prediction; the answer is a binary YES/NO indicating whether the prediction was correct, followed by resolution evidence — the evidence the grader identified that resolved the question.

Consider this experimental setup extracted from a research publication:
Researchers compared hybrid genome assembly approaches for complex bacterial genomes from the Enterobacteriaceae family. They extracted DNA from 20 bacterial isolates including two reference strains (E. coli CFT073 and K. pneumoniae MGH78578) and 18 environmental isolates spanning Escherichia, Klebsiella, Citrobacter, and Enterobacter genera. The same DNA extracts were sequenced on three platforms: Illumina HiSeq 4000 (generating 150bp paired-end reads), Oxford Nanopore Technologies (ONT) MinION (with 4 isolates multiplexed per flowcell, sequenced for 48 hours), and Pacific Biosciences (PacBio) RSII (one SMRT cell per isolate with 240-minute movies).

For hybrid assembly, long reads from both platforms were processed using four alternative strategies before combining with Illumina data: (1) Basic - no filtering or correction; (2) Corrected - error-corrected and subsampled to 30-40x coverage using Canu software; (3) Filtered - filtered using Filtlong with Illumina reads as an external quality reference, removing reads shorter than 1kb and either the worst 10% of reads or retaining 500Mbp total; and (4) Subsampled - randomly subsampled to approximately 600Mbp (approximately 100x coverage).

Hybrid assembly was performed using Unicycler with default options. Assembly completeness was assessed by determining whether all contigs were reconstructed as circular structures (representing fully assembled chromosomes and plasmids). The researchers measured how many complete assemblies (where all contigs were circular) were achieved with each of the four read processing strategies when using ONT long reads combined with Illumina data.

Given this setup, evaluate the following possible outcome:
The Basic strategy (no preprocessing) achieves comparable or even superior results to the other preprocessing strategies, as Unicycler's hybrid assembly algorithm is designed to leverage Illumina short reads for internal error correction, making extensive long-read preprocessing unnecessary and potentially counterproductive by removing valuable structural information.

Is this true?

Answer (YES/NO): YES